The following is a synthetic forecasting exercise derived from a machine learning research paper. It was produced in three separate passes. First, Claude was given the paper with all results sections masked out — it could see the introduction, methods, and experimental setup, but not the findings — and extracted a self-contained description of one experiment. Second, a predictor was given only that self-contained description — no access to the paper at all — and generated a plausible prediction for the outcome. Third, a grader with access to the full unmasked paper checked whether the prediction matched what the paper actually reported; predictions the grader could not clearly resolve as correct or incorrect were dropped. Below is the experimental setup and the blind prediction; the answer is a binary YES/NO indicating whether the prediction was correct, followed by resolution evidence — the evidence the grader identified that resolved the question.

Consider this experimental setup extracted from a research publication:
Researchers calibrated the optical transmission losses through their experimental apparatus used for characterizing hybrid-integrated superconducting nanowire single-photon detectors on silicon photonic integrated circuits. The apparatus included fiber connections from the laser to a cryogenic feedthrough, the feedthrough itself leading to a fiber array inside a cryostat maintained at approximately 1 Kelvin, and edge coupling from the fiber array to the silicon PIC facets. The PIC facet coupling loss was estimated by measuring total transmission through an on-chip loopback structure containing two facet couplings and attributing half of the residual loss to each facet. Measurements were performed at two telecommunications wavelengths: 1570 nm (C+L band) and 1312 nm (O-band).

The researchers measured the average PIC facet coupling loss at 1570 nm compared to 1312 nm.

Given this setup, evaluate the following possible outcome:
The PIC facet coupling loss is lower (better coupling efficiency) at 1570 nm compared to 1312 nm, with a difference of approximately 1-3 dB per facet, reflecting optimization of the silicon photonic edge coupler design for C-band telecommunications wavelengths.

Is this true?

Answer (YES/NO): YES